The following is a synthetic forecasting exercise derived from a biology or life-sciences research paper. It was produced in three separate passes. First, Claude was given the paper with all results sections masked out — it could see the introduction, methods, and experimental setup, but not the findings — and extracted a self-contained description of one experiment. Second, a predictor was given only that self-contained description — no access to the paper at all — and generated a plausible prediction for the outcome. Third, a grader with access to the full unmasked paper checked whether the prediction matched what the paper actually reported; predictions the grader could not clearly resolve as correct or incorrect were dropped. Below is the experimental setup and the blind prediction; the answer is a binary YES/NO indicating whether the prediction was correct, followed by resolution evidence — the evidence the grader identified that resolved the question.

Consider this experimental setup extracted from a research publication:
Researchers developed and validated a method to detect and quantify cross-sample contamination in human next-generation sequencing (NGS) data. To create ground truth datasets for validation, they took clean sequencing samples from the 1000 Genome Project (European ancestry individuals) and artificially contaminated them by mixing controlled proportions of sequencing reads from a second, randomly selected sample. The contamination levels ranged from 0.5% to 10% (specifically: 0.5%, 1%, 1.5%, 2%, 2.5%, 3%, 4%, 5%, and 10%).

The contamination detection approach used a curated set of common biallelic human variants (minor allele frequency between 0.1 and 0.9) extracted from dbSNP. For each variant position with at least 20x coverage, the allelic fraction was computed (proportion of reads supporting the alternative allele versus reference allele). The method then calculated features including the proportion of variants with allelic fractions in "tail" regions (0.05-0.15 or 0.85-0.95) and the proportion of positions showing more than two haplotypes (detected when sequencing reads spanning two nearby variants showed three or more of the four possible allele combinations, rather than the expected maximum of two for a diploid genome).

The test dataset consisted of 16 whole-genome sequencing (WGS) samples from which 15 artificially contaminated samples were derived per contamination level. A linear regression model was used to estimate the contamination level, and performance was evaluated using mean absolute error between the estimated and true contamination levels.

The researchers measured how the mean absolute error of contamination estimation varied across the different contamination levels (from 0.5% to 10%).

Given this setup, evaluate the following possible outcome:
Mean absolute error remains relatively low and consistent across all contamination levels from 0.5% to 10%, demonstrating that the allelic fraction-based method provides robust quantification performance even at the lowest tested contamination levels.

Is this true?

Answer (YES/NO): NO